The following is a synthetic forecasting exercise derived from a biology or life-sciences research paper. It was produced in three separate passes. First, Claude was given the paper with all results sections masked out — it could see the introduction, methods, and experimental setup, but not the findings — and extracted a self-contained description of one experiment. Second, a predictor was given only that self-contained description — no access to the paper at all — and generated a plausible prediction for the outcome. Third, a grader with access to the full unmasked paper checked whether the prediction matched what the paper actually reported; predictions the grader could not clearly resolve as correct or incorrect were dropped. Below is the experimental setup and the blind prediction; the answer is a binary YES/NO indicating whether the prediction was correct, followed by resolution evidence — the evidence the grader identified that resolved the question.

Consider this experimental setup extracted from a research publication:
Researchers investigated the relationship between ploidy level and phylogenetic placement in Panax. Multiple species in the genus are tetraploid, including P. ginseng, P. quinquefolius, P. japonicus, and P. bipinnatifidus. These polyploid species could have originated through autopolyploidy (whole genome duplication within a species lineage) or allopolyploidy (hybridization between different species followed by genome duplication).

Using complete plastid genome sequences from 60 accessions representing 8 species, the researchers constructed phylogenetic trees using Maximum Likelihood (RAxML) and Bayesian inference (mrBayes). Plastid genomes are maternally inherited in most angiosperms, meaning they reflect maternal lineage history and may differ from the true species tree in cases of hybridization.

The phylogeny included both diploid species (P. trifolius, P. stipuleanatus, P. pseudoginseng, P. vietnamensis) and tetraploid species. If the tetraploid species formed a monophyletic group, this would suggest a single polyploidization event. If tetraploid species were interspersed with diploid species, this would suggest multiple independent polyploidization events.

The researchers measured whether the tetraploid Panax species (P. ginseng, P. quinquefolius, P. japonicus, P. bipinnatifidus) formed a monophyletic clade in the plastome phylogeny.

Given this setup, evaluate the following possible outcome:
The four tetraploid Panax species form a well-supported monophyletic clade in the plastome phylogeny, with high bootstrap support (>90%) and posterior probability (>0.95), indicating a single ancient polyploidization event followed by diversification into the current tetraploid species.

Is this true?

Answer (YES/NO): NO